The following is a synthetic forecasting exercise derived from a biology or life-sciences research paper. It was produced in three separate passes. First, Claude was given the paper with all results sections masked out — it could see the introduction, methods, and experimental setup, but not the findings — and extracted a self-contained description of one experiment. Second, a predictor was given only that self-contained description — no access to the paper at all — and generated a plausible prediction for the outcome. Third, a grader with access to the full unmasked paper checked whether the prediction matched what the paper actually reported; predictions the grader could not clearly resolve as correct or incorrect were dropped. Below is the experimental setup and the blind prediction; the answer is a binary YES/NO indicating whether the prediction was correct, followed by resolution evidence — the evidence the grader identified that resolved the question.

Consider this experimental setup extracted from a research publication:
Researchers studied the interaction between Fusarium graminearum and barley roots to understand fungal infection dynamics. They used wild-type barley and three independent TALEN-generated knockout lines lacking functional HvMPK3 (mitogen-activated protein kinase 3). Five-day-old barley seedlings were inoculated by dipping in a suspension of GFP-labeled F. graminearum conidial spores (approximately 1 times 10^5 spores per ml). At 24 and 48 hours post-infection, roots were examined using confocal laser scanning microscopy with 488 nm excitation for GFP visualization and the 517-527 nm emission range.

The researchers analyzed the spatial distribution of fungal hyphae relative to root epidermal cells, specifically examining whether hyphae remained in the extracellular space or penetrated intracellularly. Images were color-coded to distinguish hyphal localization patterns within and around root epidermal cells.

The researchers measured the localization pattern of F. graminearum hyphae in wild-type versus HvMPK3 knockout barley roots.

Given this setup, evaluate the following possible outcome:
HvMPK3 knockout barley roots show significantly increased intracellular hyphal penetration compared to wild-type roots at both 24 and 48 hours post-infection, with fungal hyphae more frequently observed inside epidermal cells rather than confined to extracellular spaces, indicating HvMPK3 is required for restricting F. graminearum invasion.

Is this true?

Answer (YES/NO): NO